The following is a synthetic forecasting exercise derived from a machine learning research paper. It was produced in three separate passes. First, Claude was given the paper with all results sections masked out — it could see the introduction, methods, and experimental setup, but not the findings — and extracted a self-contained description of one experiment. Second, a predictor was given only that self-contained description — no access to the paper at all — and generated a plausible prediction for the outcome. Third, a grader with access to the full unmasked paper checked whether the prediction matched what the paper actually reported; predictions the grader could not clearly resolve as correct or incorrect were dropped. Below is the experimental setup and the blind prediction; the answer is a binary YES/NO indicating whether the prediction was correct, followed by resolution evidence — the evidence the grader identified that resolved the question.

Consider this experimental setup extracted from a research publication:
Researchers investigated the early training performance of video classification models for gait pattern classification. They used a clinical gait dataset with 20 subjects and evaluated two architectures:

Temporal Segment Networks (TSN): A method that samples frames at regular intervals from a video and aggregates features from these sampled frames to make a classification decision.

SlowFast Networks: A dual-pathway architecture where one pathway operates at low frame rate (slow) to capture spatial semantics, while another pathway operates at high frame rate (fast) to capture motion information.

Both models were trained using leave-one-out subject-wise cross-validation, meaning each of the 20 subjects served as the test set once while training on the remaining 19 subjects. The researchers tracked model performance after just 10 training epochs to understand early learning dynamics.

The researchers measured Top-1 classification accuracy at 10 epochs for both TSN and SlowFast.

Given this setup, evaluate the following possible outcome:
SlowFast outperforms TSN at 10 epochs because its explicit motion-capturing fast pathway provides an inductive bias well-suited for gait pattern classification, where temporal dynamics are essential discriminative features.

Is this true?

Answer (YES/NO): YES